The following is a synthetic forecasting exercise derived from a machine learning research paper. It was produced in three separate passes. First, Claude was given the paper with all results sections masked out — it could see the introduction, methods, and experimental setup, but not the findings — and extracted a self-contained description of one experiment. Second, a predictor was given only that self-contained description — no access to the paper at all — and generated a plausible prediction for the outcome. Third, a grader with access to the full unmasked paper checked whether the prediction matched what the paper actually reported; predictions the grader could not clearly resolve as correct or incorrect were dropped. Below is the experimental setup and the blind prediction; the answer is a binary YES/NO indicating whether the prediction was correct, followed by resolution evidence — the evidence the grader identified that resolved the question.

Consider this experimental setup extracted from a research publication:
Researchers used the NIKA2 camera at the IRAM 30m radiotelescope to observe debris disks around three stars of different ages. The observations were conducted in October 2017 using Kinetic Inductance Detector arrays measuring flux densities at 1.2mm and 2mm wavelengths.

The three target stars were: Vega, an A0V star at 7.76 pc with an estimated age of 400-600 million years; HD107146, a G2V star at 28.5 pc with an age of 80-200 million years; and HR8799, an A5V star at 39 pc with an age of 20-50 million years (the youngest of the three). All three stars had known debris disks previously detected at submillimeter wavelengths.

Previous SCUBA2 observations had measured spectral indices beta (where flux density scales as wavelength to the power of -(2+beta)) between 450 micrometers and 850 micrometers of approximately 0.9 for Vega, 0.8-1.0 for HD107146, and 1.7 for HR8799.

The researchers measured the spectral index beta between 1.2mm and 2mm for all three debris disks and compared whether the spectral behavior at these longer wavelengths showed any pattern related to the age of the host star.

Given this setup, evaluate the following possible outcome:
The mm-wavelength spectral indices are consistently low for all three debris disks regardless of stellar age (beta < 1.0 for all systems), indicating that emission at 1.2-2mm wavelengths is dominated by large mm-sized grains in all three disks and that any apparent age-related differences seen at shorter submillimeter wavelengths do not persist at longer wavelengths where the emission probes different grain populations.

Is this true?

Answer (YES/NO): NO